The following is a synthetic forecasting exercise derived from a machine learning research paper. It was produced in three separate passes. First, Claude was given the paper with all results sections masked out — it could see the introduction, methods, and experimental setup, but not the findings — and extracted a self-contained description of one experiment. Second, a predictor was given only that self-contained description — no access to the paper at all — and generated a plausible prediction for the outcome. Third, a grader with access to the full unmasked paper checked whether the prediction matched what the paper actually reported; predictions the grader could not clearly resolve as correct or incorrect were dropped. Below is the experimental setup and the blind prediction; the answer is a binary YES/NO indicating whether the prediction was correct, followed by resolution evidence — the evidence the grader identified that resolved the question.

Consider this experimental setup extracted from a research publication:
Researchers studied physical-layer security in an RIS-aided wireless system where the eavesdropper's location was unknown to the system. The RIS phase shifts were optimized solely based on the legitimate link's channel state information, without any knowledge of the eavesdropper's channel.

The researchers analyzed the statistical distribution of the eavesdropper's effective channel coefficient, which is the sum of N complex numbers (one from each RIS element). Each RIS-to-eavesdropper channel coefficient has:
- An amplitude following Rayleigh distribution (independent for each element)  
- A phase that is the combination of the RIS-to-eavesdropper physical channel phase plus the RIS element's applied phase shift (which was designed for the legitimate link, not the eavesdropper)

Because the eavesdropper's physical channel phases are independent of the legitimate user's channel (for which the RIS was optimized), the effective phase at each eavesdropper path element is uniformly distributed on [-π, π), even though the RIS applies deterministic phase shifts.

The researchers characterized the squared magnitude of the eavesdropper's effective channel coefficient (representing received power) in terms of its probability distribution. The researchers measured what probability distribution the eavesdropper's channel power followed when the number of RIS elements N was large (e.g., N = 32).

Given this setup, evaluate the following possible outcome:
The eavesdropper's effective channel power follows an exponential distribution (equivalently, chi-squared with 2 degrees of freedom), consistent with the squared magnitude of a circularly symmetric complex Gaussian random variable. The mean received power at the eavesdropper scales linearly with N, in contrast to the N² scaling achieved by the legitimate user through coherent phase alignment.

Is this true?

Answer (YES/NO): YES